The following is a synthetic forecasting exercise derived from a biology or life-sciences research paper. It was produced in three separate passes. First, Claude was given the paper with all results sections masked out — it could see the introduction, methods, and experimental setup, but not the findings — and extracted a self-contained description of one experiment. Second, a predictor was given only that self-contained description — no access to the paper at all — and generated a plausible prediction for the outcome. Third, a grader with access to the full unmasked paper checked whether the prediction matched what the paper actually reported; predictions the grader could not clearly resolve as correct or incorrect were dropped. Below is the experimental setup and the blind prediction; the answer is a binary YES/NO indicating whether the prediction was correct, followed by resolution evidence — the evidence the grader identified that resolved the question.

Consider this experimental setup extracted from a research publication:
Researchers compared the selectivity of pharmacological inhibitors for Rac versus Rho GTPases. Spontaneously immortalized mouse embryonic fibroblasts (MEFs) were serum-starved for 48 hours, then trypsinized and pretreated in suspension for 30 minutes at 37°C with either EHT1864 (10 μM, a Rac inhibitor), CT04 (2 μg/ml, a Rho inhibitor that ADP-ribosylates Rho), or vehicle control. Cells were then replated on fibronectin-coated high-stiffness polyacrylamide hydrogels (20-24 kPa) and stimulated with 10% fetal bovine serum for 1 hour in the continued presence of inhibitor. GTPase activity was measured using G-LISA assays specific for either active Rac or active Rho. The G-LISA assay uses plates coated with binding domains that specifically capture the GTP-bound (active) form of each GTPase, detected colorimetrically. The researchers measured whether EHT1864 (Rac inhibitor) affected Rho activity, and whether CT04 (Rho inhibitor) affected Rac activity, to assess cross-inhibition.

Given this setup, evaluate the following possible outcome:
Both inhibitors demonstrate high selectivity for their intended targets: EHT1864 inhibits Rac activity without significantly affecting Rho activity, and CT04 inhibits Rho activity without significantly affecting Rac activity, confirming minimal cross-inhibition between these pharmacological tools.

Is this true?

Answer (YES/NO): YES